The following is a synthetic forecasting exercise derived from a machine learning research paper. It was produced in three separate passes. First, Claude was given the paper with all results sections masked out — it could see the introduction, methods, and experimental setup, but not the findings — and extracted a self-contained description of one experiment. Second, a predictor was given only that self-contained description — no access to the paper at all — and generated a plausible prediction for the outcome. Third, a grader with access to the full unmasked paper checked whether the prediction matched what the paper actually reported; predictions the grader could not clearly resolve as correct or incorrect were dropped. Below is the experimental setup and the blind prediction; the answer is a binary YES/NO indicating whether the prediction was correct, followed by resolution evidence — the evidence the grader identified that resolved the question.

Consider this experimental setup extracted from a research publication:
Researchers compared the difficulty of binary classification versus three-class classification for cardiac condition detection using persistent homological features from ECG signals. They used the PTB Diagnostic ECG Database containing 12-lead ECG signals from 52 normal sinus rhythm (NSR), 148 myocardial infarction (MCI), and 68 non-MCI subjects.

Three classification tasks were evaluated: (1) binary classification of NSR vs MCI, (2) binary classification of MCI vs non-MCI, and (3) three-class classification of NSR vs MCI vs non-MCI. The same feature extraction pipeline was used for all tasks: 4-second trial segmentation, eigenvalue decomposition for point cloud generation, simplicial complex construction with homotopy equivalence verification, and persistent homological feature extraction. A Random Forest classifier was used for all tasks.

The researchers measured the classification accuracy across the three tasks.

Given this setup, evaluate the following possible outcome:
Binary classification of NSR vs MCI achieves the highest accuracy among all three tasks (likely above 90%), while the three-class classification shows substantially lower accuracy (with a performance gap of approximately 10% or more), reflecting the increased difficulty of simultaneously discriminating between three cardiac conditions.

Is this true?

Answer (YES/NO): YES